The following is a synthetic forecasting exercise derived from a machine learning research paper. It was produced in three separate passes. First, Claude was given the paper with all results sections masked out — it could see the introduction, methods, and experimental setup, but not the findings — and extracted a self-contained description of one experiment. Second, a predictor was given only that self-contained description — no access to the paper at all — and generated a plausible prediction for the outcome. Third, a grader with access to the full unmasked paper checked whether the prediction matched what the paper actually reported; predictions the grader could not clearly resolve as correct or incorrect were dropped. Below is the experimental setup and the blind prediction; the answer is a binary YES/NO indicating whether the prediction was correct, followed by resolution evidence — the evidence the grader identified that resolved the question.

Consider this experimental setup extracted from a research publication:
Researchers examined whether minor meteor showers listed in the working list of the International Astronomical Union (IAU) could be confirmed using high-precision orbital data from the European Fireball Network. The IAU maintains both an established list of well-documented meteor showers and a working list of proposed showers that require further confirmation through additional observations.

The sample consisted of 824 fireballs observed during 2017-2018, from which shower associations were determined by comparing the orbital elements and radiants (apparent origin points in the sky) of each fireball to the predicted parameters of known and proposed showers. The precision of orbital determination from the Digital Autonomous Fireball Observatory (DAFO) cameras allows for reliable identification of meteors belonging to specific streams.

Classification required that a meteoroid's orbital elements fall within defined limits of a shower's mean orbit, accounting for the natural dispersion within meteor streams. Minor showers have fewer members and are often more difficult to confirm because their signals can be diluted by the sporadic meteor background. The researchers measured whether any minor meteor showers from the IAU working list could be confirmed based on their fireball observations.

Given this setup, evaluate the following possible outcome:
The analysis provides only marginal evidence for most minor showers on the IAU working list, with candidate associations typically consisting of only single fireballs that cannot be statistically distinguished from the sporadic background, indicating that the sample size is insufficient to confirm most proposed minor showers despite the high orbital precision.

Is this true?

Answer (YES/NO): NO